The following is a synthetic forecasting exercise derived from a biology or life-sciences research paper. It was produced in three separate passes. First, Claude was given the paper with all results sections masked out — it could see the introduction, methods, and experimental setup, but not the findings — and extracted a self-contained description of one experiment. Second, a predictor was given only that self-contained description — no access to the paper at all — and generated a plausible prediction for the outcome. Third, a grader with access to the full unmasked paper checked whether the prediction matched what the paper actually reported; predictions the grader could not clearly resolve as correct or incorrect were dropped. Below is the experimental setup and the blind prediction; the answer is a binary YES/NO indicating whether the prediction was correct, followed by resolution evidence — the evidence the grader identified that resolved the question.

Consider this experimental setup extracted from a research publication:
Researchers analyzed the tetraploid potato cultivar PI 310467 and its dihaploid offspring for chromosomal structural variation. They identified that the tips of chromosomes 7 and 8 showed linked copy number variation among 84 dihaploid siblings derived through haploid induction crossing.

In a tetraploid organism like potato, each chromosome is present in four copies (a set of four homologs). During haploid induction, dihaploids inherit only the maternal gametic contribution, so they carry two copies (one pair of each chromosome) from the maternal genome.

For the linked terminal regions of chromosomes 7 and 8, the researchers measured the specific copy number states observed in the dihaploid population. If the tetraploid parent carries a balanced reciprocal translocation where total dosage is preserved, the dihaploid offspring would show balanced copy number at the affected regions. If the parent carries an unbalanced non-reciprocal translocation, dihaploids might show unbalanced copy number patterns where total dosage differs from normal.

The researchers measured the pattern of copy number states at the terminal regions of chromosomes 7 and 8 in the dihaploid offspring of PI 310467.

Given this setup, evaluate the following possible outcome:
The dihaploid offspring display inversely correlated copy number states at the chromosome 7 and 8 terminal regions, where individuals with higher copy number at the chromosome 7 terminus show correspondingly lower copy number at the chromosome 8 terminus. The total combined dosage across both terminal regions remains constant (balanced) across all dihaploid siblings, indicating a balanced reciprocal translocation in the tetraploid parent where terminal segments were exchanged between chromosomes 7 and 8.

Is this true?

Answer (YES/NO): NO